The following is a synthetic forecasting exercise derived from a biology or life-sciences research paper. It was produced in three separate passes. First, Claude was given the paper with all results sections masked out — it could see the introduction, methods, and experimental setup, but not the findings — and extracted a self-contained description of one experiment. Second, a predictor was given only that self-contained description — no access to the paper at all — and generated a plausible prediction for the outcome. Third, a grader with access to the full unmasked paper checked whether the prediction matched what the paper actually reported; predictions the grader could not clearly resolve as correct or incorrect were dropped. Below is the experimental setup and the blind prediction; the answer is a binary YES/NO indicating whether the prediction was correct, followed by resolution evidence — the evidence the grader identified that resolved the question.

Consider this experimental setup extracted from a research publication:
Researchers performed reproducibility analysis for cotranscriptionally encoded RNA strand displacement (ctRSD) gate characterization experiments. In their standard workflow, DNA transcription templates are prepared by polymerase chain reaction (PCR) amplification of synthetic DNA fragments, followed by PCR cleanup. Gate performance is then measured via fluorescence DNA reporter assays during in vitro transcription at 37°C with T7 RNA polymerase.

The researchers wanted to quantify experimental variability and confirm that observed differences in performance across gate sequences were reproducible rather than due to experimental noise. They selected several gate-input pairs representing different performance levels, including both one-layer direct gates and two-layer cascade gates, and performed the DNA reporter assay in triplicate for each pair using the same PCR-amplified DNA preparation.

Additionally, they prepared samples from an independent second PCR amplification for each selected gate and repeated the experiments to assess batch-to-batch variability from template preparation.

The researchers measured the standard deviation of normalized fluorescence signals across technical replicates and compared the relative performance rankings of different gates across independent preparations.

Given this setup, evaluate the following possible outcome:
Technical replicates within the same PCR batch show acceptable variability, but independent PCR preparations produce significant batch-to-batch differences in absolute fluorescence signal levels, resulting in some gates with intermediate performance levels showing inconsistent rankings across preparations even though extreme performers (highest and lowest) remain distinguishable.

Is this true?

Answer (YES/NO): NO